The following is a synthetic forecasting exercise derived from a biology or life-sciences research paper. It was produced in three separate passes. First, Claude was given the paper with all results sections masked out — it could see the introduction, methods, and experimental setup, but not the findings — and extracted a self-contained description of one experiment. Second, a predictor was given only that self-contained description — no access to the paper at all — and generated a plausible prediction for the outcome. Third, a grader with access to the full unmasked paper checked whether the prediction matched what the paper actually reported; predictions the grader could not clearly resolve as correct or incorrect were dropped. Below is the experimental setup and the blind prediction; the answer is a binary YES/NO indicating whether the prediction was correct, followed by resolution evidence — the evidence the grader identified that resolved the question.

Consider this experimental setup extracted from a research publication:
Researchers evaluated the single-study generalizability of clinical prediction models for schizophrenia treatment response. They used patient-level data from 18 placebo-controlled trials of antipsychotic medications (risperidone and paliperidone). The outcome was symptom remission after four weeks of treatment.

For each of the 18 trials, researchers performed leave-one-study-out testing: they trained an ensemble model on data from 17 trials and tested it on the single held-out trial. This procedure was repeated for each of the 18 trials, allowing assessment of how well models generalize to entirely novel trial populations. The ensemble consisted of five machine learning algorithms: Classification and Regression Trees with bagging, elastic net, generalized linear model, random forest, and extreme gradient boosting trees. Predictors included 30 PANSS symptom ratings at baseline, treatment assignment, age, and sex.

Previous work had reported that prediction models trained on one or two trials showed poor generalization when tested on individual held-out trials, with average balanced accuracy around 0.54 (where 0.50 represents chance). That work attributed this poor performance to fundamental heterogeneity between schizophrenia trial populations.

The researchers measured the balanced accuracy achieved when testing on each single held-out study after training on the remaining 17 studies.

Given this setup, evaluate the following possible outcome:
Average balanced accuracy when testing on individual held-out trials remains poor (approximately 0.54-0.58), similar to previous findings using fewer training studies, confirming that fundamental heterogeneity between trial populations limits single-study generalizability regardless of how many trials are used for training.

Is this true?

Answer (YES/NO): NO